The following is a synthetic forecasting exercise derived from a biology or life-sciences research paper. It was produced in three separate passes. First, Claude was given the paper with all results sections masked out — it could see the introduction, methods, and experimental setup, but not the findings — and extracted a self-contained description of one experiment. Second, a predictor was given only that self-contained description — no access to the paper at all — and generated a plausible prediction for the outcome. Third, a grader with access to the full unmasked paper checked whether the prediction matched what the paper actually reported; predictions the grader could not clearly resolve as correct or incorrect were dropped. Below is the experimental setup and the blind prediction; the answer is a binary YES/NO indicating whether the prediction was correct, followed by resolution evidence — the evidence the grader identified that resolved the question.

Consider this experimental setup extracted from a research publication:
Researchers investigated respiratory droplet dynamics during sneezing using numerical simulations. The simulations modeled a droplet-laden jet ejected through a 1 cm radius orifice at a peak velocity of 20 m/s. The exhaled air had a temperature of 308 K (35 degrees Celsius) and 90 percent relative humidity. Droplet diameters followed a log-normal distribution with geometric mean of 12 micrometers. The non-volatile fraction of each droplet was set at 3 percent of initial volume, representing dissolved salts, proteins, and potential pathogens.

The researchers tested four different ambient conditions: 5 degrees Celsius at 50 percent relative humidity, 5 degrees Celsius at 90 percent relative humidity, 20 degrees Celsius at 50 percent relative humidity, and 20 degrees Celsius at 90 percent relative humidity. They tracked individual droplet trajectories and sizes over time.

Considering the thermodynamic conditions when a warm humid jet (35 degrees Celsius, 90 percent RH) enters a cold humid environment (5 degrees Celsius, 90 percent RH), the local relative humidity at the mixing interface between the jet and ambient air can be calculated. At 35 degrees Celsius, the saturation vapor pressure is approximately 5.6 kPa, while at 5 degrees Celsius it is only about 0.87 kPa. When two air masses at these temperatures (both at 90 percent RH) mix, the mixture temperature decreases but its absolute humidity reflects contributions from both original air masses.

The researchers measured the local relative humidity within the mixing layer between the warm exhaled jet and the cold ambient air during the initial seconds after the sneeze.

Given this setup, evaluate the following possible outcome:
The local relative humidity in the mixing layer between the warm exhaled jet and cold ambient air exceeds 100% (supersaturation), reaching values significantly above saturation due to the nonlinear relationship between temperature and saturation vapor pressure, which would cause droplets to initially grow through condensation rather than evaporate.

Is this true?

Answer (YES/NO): YES